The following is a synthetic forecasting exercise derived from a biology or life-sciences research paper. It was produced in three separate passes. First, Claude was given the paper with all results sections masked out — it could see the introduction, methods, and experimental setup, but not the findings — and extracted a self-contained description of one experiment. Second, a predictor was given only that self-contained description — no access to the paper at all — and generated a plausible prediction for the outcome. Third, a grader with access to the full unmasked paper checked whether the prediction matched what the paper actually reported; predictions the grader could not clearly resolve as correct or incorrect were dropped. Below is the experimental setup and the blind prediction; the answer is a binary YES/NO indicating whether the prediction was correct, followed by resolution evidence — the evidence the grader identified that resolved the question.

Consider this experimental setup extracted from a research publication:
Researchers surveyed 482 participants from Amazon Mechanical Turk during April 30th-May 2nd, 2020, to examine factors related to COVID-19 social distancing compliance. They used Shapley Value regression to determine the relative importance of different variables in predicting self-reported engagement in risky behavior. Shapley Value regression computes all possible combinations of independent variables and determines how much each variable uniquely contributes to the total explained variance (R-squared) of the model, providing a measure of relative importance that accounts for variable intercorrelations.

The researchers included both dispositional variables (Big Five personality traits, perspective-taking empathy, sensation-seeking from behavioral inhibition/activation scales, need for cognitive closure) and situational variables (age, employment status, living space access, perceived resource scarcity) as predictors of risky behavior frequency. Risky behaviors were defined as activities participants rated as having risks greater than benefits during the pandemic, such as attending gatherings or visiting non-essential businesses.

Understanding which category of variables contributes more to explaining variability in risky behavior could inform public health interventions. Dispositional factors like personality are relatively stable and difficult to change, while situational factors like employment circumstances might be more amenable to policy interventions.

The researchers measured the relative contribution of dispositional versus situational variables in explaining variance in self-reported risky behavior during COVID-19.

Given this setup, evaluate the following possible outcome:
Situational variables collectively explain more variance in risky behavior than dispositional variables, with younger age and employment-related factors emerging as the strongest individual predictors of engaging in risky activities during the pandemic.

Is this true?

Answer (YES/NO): NO